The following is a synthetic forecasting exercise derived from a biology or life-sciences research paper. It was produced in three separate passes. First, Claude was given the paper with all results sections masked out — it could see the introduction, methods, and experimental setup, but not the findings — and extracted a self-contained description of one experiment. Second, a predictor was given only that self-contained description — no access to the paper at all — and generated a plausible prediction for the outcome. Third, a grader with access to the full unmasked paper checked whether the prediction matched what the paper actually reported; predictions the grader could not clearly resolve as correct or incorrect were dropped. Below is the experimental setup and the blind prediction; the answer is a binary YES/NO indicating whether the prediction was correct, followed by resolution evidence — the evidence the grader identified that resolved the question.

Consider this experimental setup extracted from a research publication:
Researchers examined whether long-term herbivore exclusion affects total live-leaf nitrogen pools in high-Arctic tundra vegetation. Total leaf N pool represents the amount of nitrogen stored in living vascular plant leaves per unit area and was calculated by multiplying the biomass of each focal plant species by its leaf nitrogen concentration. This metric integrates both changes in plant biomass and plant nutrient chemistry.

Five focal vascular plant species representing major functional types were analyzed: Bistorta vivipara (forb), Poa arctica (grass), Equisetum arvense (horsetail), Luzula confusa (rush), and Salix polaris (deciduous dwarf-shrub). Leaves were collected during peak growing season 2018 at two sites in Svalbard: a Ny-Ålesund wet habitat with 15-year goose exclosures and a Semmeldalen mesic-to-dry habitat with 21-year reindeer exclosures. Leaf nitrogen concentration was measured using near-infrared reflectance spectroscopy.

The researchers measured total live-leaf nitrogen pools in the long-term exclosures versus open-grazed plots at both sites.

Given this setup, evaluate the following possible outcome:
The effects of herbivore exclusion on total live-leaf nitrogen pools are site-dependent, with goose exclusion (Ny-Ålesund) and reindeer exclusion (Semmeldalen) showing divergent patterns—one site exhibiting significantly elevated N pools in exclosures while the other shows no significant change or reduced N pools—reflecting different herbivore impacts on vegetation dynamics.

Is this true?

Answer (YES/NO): NO